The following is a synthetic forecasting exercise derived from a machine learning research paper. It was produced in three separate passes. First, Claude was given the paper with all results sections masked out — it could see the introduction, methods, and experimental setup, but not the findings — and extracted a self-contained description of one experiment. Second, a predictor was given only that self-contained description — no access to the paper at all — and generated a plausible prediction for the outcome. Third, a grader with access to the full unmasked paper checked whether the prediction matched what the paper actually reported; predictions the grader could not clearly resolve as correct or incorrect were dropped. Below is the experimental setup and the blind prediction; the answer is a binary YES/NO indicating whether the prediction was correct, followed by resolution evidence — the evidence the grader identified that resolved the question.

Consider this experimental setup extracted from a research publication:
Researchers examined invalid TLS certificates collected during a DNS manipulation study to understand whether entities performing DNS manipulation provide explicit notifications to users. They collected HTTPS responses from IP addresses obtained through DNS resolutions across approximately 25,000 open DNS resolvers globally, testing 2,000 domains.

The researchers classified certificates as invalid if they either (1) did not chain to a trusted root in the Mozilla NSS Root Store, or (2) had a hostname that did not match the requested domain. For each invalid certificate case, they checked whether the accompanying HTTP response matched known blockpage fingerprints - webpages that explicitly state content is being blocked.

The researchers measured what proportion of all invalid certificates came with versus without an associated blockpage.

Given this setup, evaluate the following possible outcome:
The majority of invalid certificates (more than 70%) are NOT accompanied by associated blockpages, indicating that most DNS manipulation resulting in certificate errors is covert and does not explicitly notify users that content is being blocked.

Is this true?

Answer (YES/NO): YES